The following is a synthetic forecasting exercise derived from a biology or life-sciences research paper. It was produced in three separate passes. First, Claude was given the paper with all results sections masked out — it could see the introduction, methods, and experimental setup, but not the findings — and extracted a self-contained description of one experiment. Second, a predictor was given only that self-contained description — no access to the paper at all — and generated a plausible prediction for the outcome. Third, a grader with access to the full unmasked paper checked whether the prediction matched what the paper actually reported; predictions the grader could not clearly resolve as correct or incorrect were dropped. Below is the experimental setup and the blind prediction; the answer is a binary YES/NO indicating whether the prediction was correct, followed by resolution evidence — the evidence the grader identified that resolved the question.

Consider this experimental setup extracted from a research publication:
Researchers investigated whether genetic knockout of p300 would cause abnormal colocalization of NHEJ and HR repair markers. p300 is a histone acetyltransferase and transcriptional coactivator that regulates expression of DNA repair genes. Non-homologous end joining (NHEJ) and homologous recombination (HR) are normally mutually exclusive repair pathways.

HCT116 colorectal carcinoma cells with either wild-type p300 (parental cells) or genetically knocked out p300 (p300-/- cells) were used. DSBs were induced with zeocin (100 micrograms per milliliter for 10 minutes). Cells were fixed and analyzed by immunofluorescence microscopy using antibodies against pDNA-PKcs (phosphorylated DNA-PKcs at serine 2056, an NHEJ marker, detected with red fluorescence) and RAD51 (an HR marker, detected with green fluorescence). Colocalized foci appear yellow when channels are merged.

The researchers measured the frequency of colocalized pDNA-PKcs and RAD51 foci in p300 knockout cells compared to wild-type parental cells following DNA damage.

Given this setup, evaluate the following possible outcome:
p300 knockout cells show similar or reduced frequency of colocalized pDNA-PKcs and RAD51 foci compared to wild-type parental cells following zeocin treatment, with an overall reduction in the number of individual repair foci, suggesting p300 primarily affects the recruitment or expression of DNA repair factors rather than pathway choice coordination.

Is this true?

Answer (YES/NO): NO